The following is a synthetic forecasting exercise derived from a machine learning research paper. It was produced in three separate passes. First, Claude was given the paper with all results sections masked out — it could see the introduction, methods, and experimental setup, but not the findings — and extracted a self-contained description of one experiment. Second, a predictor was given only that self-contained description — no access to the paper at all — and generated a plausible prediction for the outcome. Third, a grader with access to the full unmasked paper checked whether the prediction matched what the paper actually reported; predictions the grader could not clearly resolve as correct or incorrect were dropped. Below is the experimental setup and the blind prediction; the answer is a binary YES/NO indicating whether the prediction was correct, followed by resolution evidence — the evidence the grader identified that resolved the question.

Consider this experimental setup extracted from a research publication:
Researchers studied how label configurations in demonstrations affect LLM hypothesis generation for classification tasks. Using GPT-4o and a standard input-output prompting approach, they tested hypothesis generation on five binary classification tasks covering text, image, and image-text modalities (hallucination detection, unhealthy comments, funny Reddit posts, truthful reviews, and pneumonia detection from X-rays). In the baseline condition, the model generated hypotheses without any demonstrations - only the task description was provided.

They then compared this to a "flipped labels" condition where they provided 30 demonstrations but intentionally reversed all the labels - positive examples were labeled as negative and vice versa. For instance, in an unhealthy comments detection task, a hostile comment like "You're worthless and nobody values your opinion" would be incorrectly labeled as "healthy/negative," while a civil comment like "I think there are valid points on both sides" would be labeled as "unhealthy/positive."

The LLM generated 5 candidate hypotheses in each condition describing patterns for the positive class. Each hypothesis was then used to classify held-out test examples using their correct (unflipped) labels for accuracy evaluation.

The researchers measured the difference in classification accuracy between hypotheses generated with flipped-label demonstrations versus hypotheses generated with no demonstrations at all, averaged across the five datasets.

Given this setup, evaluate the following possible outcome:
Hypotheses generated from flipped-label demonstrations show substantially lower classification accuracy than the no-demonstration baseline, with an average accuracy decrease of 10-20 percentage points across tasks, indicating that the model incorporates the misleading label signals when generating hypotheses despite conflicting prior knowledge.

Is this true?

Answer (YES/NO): NO